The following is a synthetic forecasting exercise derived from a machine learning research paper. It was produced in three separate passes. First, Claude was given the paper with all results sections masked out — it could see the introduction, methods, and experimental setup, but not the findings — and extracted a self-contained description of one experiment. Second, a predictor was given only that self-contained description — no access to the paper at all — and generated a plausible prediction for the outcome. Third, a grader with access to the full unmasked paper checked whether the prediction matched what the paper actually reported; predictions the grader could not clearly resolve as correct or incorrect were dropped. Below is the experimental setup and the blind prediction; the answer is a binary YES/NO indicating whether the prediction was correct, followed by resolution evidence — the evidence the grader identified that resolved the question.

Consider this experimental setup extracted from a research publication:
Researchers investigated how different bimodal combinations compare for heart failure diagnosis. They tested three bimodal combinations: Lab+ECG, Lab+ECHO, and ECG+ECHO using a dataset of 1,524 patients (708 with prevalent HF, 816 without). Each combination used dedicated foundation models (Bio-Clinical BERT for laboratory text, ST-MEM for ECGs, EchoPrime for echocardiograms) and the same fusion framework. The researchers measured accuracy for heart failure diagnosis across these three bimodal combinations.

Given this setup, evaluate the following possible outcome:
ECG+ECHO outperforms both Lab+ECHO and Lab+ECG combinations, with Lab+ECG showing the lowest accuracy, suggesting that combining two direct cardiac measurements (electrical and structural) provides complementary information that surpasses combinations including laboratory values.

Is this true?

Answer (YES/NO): NO